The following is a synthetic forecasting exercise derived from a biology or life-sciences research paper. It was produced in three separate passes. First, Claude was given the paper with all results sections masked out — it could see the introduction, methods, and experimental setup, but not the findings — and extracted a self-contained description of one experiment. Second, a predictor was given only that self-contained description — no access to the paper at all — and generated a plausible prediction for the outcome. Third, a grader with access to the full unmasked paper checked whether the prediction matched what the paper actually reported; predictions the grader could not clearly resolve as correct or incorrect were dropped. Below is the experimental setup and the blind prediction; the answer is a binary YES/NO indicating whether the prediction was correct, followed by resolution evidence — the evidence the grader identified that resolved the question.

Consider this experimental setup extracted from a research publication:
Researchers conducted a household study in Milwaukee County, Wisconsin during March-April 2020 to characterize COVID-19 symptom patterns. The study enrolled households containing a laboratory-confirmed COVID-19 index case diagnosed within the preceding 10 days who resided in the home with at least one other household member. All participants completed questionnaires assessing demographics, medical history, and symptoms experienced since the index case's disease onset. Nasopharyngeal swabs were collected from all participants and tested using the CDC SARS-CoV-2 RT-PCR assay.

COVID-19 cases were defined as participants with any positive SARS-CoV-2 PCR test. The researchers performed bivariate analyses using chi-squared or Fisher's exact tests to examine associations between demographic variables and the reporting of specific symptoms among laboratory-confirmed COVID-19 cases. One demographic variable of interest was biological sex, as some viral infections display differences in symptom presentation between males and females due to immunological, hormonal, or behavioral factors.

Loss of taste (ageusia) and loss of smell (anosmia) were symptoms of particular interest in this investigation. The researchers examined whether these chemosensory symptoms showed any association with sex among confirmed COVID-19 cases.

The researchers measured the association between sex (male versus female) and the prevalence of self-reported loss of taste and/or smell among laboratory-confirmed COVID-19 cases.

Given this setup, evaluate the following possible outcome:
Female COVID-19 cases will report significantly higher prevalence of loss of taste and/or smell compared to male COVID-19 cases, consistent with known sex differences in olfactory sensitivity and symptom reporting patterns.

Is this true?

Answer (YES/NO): NO